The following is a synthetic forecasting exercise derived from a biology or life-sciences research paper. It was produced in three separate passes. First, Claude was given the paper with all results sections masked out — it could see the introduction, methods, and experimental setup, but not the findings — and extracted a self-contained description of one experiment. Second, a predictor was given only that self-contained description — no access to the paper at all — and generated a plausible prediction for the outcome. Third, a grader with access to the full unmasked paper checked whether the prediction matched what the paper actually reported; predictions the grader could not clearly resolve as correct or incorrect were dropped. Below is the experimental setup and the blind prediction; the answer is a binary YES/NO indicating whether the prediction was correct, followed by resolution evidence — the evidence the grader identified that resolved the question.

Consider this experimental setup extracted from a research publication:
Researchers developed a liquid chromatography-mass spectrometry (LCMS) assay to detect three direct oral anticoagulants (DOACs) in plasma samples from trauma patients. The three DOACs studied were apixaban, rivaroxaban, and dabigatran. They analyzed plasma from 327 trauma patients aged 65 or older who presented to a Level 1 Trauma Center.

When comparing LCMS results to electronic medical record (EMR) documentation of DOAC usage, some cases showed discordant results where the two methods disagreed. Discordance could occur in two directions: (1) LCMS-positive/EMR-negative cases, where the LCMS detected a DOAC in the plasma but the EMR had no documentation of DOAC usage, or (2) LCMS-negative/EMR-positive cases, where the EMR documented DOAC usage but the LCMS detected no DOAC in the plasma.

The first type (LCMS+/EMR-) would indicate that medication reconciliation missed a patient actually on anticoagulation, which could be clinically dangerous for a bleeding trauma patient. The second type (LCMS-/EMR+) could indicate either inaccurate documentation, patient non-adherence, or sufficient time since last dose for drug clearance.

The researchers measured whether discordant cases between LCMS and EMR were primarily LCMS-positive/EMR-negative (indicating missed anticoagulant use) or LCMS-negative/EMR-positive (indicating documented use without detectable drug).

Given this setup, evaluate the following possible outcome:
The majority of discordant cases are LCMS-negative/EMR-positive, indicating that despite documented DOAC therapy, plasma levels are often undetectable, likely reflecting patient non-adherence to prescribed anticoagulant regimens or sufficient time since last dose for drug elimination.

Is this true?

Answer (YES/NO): NO